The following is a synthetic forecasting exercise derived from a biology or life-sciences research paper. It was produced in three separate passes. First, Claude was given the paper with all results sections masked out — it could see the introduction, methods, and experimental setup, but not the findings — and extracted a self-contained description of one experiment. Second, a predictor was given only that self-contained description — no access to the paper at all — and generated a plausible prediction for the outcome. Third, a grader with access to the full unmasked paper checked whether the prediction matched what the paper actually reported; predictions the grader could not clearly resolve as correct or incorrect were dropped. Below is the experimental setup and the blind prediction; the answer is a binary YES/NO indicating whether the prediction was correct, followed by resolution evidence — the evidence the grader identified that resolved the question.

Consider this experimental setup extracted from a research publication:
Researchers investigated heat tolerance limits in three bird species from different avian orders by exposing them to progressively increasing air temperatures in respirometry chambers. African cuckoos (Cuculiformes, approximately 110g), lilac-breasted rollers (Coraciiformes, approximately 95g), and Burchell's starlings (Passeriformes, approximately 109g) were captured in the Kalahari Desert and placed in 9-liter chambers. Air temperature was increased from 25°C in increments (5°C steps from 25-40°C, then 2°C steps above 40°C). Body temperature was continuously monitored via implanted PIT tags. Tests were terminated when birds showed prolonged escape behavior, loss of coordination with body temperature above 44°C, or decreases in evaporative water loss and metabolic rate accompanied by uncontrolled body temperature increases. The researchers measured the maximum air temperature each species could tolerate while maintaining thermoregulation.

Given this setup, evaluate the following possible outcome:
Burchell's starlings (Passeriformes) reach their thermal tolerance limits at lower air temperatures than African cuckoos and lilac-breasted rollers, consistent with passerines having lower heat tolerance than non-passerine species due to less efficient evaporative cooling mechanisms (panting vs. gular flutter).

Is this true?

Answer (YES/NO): NO